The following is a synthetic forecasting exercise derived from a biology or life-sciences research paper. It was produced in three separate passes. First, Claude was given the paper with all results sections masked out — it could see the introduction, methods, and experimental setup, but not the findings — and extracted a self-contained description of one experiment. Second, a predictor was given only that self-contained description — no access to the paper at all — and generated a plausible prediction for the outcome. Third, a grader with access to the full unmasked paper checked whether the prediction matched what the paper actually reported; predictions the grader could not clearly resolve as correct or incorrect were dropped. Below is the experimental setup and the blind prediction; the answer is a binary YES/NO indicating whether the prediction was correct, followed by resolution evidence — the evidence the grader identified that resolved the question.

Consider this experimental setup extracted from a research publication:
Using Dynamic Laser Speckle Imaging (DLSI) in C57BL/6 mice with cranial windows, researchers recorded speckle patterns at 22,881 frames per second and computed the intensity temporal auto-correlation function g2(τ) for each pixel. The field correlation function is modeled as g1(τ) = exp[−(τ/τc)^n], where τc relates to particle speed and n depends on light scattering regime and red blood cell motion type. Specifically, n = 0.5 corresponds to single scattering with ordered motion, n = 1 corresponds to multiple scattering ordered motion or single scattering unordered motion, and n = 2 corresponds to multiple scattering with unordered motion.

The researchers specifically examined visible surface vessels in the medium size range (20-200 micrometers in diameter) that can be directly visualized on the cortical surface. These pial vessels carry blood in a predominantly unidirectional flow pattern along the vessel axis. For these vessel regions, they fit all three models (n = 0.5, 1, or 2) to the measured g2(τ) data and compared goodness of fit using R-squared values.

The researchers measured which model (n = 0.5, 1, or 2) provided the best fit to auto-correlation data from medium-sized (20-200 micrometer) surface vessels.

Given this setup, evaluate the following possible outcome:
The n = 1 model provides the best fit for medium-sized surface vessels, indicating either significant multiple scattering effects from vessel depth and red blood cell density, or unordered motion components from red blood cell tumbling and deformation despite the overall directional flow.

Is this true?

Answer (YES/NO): YES